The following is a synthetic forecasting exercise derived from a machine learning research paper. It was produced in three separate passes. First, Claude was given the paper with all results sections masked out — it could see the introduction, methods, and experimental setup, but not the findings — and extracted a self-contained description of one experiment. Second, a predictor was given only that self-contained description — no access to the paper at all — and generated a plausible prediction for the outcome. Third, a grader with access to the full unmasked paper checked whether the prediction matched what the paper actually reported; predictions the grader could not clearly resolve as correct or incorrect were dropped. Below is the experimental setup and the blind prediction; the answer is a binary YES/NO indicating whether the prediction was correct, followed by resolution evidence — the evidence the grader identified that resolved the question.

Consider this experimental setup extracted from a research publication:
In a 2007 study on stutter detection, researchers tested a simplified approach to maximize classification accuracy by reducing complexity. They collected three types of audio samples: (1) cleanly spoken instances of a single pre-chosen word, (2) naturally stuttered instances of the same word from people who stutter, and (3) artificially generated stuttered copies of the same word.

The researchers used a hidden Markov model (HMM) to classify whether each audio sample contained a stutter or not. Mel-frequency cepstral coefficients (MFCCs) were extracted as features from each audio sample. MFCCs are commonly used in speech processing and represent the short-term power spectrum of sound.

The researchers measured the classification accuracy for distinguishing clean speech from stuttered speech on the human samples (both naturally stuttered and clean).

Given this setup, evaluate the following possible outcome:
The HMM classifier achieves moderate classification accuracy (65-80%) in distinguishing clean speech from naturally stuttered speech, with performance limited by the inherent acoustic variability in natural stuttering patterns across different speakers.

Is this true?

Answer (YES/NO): NO